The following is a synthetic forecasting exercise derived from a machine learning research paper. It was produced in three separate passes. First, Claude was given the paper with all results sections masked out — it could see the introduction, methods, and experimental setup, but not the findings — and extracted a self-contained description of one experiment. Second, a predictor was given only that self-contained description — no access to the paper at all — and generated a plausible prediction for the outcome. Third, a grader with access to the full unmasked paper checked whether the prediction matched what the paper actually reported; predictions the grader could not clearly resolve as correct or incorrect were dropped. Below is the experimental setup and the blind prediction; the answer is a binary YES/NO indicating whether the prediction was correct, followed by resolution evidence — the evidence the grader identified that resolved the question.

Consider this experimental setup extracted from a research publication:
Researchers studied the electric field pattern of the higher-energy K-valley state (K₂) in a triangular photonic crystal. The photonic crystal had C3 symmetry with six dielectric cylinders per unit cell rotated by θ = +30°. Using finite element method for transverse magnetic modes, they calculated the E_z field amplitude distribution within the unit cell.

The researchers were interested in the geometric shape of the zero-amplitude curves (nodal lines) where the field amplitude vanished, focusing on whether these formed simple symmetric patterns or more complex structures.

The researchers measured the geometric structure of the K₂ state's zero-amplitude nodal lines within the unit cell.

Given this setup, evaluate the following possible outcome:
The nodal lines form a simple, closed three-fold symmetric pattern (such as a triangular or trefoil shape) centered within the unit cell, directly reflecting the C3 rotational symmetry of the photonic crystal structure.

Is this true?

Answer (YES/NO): NO